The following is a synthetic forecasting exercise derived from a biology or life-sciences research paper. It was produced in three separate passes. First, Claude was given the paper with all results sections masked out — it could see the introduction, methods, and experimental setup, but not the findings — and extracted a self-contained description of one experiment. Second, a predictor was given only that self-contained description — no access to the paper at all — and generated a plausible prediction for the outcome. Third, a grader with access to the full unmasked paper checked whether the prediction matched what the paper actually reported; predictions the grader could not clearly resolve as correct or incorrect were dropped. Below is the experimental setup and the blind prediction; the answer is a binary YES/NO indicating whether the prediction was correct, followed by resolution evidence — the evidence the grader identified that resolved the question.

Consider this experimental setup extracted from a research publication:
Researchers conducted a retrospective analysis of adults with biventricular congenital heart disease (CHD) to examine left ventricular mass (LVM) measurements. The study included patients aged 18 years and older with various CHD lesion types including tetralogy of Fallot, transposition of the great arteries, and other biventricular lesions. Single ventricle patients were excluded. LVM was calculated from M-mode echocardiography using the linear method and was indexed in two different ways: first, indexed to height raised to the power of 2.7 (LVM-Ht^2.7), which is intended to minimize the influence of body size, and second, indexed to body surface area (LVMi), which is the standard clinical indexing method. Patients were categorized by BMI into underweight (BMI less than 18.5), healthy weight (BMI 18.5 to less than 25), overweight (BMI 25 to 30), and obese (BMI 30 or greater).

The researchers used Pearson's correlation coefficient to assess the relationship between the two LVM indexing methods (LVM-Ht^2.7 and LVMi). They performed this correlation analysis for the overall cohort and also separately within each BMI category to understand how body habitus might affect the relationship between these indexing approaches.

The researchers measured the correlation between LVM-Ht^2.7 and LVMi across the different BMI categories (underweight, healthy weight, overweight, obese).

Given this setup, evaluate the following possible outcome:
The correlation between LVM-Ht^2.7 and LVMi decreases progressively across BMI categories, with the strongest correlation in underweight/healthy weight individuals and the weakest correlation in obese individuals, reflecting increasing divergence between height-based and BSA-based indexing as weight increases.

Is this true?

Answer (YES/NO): NO